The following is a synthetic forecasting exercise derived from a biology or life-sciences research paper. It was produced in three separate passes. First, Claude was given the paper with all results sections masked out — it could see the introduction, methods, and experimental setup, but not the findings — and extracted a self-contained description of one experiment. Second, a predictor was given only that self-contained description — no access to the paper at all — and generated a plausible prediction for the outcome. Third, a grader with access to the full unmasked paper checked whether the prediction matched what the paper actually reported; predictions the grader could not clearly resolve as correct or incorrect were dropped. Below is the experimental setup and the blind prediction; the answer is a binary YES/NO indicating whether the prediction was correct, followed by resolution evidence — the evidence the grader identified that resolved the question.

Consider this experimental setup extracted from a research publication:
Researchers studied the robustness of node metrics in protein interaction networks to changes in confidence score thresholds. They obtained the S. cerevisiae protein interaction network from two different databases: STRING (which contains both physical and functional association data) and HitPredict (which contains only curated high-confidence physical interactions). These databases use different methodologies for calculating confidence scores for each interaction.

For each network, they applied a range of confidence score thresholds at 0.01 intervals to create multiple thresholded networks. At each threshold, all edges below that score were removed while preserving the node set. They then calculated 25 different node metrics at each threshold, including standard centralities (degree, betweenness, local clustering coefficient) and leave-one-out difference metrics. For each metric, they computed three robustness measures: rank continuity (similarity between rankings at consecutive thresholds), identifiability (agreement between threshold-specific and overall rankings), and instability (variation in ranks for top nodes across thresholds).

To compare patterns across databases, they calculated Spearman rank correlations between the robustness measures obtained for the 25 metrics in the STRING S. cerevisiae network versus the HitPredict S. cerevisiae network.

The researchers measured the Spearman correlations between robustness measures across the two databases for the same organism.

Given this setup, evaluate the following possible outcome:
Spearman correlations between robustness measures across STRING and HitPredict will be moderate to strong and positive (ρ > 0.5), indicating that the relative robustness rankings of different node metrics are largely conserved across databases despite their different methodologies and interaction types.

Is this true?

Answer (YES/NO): YES